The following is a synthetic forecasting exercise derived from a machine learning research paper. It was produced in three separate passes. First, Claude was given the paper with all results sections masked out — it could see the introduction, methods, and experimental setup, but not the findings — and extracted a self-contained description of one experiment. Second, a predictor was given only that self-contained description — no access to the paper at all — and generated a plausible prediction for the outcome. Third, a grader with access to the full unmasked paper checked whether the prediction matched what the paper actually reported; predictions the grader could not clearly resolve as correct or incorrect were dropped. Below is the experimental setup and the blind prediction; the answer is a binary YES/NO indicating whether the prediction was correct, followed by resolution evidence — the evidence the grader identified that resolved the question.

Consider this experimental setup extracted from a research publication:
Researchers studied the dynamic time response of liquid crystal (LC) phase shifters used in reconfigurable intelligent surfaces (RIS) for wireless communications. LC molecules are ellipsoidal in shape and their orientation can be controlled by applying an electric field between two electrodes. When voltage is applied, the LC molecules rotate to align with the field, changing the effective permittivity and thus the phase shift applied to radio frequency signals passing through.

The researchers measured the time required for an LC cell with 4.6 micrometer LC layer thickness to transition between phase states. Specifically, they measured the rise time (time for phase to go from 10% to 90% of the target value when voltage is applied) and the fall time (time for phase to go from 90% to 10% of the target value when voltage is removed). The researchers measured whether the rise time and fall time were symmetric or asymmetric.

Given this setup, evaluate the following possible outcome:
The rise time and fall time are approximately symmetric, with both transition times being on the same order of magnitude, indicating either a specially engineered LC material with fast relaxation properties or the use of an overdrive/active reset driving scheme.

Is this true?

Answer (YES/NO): NO